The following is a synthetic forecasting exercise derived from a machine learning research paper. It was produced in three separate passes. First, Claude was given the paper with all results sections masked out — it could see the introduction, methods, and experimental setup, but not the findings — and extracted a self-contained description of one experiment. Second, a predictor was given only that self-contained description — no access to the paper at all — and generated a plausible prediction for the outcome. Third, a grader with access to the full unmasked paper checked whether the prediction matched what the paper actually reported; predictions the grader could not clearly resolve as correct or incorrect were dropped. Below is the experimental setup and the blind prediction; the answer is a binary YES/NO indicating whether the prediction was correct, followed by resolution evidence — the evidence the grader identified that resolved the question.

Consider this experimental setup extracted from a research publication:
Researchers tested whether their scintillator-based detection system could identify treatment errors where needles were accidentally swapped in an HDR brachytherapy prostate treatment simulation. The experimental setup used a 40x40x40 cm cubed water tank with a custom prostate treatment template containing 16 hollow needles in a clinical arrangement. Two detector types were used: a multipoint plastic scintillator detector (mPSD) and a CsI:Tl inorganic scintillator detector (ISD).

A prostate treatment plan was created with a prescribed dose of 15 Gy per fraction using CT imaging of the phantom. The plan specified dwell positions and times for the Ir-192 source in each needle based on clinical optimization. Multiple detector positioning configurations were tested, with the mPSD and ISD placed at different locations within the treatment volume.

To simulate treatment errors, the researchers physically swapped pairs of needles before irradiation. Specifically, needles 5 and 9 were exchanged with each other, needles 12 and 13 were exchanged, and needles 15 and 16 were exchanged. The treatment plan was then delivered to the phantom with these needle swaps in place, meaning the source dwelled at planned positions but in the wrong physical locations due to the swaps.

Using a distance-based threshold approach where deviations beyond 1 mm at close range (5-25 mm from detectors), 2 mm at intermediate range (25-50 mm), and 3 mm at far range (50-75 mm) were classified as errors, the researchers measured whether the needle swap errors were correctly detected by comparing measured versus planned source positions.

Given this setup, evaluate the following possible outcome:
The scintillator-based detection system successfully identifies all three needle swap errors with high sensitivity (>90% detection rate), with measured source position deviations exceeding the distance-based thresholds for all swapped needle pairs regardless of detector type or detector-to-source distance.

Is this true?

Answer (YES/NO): NO